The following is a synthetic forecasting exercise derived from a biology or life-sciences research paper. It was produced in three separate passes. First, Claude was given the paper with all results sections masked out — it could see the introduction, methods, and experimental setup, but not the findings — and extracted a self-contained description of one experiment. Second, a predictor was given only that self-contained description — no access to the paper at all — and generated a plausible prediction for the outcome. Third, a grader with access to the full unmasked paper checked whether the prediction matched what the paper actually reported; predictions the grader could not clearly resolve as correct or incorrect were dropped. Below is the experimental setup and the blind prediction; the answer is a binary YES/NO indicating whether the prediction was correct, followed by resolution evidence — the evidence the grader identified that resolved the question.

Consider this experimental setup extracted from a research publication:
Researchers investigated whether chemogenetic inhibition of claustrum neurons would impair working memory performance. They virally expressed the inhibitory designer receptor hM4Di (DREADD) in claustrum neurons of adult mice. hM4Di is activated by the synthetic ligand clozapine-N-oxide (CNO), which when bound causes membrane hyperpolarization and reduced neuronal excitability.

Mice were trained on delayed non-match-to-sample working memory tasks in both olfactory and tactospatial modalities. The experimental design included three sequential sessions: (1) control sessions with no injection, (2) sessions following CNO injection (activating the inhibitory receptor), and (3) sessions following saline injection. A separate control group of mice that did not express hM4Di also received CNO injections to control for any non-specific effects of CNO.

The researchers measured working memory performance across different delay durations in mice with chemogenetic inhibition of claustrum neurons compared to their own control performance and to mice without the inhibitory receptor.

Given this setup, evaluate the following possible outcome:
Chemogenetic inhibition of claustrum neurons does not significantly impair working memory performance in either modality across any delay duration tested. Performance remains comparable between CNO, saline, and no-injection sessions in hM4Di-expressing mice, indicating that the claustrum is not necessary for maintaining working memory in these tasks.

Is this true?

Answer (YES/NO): NO